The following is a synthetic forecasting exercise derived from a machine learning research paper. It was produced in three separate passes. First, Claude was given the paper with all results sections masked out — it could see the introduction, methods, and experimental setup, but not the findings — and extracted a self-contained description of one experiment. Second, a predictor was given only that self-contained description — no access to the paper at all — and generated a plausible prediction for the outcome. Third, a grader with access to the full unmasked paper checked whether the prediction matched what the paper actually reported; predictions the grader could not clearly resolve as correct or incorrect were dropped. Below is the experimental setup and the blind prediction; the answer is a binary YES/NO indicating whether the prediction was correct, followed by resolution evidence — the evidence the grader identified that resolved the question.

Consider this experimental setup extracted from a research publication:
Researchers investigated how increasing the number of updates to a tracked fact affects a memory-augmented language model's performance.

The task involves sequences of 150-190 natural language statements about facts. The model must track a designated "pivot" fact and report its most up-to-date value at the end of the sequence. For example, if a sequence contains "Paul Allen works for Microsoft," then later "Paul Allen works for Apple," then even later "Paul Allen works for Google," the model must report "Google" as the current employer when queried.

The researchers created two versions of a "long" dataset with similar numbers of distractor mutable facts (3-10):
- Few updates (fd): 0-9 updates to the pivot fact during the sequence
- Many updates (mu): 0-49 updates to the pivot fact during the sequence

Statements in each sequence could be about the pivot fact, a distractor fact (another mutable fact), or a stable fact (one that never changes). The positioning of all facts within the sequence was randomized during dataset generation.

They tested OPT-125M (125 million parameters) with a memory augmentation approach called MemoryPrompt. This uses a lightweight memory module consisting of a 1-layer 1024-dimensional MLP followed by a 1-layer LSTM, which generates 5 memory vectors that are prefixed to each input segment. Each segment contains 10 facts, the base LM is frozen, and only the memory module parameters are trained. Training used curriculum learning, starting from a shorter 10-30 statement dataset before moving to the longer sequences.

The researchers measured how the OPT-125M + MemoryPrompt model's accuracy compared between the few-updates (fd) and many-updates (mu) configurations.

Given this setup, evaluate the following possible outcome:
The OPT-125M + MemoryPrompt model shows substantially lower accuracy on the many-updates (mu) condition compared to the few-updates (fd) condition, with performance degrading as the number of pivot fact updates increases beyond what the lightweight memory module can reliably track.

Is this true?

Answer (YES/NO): NO